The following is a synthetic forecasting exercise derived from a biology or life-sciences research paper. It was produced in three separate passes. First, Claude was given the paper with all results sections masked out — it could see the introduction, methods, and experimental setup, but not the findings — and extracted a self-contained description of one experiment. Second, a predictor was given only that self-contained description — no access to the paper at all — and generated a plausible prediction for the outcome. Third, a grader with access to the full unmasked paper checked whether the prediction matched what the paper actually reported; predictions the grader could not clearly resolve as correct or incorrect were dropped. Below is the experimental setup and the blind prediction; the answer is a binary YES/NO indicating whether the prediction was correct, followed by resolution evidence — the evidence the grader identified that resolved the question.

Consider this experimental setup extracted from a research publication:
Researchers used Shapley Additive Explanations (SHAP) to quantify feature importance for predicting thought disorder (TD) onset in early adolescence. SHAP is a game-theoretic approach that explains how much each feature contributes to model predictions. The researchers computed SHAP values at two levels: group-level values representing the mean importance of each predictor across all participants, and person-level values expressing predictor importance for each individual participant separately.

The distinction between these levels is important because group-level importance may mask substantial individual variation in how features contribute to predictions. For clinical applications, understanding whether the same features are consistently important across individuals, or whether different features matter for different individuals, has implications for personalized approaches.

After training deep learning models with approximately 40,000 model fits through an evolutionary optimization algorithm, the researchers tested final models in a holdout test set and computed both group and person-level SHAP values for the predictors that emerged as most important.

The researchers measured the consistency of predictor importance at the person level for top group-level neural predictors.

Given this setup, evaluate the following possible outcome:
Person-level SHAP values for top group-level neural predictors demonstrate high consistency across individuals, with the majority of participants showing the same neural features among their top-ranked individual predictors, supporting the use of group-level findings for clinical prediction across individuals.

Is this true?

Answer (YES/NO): NO